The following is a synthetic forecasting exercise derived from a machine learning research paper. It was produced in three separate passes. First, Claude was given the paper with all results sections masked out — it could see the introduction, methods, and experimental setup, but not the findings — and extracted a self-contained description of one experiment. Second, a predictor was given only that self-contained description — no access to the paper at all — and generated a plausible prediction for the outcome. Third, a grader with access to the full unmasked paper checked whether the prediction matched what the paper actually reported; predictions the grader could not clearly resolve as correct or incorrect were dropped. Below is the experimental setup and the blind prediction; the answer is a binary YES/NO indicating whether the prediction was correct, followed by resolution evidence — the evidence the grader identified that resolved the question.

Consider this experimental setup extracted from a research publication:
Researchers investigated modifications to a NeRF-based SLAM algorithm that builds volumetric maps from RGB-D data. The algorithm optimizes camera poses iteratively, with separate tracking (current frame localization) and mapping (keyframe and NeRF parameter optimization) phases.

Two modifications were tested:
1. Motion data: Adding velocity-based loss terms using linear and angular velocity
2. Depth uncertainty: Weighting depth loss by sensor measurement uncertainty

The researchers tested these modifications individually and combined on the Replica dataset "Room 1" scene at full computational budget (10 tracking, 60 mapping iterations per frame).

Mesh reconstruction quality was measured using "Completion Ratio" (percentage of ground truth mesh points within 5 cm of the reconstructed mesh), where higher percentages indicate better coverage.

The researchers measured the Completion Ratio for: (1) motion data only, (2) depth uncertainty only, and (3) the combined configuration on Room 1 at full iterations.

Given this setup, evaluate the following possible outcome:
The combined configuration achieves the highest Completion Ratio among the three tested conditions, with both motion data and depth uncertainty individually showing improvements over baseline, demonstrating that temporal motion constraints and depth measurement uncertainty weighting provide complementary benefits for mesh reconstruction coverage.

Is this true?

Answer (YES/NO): NO